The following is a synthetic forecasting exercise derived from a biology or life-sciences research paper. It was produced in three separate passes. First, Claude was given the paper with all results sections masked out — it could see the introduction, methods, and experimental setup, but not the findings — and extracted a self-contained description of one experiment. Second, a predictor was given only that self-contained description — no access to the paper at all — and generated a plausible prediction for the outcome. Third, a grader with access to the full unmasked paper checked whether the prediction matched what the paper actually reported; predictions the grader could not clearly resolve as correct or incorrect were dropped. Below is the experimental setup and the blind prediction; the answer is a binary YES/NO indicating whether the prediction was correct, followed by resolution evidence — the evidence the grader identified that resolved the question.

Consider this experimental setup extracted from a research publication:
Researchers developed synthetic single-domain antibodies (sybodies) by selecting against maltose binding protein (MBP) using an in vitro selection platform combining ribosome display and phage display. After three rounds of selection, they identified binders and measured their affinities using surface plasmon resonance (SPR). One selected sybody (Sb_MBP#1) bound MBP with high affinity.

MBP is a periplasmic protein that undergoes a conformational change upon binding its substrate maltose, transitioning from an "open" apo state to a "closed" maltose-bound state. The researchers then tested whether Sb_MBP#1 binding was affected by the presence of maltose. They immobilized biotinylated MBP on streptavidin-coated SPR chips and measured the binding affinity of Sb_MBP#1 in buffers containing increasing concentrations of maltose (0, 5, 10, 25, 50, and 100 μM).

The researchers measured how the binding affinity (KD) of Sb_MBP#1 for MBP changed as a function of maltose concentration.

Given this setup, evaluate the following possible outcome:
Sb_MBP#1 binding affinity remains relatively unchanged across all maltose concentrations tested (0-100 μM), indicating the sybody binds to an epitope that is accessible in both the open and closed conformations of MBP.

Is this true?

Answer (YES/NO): NO